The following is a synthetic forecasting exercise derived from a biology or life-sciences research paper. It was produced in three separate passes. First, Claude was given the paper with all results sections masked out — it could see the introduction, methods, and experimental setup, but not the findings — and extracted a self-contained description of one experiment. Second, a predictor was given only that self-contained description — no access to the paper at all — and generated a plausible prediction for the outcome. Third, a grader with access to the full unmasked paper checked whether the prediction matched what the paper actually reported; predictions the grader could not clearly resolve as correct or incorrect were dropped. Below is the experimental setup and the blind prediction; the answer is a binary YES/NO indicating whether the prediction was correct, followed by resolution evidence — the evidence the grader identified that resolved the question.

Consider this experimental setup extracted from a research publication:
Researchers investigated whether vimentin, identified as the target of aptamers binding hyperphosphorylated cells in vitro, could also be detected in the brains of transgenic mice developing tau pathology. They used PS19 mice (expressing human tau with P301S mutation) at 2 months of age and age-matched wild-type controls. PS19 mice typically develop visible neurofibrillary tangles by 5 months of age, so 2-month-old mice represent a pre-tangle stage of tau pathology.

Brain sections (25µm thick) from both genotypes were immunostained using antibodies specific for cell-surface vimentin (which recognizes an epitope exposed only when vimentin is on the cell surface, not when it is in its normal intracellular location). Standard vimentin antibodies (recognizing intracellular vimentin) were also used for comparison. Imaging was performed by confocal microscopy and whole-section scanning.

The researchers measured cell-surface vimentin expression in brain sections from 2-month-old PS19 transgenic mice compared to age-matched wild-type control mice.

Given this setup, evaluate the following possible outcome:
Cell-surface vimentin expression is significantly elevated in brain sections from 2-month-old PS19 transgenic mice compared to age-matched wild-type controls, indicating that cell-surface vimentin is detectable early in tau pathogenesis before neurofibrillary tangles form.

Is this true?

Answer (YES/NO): YES